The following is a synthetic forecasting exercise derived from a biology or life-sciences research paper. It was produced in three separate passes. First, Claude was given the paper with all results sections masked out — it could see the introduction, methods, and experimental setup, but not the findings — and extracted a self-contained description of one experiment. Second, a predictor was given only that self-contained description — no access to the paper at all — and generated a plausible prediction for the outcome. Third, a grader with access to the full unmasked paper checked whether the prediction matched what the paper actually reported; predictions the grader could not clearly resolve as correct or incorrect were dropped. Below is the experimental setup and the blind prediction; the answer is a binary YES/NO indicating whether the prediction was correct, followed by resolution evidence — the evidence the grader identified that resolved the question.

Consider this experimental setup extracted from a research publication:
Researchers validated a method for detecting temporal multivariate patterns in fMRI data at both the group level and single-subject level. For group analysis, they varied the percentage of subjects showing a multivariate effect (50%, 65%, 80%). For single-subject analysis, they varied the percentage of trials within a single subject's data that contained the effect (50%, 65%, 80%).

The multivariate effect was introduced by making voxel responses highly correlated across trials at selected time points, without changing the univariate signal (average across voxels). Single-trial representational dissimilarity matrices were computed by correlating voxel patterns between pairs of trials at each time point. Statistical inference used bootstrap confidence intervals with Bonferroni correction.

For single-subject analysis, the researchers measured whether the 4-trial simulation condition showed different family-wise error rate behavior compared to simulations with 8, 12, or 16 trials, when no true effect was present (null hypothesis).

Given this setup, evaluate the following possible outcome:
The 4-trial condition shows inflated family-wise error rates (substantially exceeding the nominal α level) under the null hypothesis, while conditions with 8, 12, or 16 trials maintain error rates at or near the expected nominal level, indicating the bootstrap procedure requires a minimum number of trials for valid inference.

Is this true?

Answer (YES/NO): NO